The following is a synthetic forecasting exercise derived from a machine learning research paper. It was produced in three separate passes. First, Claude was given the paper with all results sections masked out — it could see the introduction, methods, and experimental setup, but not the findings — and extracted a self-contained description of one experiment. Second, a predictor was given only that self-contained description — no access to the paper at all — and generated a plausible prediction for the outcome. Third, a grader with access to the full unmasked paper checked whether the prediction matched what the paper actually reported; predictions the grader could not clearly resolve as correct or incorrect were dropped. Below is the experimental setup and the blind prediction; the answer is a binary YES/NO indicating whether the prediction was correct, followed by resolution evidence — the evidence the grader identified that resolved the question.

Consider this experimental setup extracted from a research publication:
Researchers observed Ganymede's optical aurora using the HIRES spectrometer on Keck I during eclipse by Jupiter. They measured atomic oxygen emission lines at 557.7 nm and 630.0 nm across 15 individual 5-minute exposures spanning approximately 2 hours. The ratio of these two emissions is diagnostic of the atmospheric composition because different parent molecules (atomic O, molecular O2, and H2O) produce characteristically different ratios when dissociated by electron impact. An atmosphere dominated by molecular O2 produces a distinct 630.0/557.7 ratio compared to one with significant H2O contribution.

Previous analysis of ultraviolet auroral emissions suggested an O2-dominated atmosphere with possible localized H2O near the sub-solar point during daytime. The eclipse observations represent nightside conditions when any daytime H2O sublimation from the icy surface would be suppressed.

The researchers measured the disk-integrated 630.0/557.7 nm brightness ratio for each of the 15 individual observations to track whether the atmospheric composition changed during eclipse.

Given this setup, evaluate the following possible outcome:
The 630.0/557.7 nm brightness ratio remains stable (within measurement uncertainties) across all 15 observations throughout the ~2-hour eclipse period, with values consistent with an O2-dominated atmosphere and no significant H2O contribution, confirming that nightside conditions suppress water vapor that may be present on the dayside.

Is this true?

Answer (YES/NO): NO